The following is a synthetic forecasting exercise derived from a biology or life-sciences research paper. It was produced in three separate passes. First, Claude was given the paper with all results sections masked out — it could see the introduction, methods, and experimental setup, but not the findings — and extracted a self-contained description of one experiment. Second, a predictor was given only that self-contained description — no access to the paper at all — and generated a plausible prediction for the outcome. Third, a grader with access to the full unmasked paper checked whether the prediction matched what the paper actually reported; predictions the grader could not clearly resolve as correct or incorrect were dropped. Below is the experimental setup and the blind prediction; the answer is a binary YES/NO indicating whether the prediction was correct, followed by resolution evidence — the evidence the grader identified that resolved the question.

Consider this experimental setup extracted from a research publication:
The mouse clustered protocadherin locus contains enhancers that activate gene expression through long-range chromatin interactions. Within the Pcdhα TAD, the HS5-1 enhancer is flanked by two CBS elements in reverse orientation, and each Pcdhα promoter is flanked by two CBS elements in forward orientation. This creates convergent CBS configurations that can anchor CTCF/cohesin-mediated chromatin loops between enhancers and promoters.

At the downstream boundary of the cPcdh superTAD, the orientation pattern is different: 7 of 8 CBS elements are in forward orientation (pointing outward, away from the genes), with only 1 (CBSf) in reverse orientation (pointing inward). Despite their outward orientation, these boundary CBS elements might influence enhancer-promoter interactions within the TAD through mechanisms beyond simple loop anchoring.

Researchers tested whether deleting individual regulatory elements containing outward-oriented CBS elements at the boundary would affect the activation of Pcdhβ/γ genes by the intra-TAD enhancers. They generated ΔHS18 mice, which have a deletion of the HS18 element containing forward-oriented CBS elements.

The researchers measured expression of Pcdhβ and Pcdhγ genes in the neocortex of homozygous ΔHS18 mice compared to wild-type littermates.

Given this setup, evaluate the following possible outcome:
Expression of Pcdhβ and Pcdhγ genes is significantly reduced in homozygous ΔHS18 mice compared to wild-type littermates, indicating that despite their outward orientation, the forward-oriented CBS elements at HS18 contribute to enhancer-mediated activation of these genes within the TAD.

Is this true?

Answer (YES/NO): YES